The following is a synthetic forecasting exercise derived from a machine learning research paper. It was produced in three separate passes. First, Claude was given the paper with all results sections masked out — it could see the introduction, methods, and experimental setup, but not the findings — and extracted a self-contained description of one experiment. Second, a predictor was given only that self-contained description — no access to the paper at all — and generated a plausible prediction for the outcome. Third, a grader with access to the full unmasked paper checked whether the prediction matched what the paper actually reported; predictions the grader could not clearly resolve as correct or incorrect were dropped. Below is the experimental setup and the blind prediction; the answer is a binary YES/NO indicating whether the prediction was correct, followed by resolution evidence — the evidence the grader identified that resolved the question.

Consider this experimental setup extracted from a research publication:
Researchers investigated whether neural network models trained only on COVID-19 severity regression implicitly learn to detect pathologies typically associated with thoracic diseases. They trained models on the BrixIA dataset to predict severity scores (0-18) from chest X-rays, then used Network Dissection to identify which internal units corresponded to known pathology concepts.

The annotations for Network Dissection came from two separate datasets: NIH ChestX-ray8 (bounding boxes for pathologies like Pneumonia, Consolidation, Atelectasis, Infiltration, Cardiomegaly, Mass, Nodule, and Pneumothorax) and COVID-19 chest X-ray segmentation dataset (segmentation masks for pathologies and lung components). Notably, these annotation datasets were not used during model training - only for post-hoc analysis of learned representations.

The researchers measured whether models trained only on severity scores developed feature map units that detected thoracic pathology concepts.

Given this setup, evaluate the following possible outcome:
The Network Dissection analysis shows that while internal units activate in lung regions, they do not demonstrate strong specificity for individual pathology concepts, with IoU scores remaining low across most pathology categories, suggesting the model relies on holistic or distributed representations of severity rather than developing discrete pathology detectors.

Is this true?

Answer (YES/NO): NO